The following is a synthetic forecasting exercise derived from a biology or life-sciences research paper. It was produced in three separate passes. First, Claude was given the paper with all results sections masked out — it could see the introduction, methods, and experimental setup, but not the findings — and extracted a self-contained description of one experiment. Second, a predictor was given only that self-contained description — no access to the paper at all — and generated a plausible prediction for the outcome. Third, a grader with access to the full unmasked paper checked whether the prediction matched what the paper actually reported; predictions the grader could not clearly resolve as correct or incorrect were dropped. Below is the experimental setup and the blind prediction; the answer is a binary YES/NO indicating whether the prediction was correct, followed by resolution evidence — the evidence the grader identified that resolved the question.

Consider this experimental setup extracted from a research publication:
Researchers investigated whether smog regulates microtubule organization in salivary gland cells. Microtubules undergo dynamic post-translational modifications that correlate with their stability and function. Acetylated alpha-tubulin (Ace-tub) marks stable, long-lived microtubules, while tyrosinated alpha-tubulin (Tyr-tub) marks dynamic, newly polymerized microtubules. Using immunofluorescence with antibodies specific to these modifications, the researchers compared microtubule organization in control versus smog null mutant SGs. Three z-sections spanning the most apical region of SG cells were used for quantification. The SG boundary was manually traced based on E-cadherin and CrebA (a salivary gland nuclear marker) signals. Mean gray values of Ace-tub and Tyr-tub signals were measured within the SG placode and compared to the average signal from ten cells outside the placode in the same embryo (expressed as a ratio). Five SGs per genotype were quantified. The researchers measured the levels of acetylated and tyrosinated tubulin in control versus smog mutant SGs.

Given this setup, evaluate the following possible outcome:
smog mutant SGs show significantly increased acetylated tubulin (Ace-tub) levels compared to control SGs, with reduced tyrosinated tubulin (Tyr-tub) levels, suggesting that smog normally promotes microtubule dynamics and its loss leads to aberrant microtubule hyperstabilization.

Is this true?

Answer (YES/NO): NO